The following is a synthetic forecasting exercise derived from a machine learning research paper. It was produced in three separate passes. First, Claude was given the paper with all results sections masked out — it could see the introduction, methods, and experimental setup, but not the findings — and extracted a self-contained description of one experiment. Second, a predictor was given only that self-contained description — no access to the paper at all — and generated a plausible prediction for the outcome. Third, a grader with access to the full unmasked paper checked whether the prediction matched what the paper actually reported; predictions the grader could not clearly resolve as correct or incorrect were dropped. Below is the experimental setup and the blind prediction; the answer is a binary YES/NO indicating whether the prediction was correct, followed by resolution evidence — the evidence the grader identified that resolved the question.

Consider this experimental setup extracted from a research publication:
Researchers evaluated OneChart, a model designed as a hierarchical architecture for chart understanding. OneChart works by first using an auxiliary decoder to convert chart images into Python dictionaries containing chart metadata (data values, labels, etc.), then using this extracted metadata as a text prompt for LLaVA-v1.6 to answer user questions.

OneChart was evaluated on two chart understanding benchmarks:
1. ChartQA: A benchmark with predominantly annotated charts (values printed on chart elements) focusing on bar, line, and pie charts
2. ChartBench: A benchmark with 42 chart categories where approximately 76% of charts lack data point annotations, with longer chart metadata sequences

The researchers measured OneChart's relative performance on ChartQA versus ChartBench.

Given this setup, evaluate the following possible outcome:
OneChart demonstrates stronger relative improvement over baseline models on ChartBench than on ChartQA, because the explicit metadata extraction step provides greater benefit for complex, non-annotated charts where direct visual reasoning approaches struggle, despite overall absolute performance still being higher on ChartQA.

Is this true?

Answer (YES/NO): NO